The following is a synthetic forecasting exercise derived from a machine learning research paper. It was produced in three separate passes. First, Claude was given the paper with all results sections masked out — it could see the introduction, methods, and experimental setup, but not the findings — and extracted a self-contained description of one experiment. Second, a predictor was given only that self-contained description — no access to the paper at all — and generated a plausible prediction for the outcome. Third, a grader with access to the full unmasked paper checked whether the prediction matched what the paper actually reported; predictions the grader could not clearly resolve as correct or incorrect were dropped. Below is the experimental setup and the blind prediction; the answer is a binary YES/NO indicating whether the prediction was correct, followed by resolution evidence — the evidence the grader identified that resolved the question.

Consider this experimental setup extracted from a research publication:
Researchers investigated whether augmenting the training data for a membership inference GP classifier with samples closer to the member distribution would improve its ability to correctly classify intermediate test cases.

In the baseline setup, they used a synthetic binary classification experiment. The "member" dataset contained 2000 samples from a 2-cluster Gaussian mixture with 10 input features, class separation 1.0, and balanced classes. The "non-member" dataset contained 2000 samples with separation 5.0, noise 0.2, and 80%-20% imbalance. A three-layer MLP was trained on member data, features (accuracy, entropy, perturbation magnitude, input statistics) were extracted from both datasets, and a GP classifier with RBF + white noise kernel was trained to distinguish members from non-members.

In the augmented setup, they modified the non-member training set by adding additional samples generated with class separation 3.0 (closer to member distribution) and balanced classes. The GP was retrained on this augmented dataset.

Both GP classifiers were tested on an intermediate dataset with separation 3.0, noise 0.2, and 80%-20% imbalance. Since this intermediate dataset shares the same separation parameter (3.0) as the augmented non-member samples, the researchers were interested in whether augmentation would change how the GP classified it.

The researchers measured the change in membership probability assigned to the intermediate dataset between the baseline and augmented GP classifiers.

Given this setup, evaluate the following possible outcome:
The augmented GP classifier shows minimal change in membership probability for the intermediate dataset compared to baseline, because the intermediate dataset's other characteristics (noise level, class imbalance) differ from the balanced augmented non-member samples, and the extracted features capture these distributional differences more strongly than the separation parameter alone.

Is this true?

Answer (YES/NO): NO